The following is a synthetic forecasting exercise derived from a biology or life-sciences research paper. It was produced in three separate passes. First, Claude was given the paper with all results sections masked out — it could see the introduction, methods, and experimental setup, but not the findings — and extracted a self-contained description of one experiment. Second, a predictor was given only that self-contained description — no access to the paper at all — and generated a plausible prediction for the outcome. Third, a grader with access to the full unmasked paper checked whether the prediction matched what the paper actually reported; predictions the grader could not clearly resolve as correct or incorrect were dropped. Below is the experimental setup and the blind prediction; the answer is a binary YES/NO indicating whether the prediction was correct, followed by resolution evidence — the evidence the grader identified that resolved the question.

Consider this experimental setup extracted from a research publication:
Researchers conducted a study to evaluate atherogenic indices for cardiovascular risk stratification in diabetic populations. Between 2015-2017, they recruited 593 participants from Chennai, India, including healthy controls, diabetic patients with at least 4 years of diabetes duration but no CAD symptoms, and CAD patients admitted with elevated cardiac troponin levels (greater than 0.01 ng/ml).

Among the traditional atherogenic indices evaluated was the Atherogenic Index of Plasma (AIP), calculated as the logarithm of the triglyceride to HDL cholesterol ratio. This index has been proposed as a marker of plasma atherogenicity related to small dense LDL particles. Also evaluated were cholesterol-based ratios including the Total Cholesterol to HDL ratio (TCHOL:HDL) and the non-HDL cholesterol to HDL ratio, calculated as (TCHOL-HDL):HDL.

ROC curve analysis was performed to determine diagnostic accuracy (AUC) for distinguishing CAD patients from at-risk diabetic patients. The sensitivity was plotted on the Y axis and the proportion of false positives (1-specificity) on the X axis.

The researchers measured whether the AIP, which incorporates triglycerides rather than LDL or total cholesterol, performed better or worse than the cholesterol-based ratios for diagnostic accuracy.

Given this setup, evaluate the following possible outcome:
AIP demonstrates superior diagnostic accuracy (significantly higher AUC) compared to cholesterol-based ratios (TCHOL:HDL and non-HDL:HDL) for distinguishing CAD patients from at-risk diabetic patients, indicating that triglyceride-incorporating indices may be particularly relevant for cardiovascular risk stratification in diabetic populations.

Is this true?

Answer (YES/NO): NO